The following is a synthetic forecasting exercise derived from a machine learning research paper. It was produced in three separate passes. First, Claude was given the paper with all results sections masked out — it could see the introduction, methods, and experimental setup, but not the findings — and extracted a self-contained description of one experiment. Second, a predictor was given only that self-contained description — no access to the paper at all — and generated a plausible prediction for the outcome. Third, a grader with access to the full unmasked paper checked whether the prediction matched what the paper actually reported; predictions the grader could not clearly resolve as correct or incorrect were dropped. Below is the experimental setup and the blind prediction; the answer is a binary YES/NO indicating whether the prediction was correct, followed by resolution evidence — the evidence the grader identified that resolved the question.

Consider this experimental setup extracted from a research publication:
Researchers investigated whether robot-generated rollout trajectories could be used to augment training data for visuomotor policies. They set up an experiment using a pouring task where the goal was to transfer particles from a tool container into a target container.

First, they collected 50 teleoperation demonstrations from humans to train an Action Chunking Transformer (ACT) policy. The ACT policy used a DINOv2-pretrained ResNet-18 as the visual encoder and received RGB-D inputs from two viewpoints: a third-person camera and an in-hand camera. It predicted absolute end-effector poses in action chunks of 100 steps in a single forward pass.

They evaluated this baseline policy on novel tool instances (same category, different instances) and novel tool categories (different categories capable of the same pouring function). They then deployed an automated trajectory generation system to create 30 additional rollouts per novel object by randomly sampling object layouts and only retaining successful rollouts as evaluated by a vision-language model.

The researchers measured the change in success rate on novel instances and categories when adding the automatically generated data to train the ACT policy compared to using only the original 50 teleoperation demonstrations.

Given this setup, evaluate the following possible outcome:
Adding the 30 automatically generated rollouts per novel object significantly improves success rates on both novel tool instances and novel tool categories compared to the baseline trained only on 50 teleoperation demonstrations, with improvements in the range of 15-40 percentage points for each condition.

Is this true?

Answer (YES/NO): NO